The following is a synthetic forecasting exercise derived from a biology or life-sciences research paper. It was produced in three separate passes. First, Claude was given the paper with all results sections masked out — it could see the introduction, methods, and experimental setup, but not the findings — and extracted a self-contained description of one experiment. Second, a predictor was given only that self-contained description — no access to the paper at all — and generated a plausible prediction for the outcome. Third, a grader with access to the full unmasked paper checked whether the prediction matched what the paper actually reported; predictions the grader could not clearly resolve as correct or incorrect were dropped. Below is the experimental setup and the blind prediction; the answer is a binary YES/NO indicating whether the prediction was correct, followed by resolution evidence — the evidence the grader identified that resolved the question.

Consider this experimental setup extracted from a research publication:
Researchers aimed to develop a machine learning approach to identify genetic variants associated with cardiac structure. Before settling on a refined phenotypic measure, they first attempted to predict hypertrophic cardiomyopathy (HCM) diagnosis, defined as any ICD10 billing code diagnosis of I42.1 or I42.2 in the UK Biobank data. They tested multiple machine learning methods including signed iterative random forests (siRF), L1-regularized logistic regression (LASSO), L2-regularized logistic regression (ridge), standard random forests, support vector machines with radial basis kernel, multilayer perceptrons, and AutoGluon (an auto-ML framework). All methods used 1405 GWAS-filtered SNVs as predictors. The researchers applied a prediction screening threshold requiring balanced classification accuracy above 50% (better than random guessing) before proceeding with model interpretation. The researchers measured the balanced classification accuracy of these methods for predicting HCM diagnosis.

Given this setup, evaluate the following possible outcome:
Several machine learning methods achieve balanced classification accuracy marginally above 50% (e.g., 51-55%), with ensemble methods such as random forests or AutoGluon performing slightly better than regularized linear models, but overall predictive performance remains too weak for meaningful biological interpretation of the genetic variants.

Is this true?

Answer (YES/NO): NO